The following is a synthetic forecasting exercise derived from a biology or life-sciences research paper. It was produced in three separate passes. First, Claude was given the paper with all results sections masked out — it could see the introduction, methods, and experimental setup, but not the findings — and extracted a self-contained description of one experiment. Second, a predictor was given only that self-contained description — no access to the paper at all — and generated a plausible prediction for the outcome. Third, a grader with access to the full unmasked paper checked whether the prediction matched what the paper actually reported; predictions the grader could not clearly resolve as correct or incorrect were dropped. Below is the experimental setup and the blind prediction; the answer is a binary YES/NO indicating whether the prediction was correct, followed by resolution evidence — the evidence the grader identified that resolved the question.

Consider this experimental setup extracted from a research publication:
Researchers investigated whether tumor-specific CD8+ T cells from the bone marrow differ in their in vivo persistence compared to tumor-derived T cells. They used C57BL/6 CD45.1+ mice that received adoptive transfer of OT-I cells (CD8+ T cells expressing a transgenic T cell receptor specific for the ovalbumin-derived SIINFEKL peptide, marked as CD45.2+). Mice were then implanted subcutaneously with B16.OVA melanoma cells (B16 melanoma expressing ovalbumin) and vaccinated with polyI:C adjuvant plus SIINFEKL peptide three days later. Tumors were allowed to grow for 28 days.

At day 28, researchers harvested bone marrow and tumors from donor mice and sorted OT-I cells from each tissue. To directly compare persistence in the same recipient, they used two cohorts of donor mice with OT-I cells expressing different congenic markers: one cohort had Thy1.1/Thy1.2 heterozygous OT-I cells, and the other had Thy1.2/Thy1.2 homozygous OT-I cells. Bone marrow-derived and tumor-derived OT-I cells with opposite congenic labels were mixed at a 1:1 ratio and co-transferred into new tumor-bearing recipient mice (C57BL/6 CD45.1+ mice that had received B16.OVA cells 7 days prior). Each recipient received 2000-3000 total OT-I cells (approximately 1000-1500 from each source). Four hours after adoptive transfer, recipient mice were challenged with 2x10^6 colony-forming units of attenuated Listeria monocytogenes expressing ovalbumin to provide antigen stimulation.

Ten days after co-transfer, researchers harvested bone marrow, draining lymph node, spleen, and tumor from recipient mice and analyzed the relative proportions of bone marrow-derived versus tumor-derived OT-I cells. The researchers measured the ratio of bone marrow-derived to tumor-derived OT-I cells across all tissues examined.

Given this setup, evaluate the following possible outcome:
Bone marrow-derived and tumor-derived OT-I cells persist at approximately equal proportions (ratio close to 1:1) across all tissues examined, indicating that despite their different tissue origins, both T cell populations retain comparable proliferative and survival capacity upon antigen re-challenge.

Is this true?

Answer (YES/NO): NO